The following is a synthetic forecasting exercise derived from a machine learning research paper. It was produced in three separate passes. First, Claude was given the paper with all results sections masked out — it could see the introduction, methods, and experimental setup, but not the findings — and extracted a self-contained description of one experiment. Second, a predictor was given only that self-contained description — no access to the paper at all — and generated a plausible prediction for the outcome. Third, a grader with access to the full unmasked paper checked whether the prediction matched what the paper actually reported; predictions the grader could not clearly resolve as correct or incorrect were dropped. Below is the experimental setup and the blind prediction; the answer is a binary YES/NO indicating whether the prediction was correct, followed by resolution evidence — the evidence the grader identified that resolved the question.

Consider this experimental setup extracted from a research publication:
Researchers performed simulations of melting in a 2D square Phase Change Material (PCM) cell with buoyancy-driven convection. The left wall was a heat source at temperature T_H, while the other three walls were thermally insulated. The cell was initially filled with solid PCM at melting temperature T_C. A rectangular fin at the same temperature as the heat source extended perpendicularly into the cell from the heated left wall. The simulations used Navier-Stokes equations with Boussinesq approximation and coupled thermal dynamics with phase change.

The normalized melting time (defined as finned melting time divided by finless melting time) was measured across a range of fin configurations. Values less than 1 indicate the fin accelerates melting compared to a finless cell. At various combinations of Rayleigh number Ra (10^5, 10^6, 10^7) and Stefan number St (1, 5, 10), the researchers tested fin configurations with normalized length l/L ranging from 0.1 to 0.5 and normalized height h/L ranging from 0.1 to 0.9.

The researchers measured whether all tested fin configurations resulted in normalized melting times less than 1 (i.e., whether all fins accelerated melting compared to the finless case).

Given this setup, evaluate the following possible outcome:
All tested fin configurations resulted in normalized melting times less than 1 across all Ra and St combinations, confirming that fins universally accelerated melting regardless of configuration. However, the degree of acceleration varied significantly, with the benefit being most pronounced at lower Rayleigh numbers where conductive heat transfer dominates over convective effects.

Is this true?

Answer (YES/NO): NO